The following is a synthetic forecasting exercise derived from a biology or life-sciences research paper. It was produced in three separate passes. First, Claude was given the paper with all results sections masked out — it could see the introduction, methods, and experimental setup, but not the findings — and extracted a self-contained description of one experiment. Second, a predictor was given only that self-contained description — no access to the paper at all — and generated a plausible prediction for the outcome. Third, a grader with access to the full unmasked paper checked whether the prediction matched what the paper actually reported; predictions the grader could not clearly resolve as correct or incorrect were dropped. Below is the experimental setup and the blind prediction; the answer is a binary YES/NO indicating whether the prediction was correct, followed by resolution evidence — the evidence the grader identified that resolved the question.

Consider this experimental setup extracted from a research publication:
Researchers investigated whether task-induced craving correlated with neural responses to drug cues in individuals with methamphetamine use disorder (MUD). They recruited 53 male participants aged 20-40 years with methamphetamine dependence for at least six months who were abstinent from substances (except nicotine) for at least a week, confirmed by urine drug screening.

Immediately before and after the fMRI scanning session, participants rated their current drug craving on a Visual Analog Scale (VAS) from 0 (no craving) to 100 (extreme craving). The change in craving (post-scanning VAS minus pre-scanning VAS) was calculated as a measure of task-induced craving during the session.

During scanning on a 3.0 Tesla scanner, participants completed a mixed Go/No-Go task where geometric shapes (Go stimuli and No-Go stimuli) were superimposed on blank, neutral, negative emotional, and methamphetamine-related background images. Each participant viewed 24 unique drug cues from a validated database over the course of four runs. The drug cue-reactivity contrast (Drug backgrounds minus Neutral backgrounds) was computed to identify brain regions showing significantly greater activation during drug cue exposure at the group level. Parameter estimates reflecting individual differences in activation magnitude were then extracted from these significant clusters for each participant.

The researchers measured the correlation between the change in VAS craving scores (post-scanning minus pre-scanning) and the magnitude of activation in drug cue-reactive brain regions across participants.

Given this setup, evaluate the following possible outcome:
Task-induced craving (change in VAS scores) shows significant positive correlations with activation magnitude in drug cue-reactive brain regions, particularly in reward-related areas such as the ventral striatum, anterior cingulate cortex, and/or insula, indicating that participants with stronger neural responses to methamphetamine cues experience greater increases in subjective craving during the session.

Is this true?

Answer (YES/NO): NO